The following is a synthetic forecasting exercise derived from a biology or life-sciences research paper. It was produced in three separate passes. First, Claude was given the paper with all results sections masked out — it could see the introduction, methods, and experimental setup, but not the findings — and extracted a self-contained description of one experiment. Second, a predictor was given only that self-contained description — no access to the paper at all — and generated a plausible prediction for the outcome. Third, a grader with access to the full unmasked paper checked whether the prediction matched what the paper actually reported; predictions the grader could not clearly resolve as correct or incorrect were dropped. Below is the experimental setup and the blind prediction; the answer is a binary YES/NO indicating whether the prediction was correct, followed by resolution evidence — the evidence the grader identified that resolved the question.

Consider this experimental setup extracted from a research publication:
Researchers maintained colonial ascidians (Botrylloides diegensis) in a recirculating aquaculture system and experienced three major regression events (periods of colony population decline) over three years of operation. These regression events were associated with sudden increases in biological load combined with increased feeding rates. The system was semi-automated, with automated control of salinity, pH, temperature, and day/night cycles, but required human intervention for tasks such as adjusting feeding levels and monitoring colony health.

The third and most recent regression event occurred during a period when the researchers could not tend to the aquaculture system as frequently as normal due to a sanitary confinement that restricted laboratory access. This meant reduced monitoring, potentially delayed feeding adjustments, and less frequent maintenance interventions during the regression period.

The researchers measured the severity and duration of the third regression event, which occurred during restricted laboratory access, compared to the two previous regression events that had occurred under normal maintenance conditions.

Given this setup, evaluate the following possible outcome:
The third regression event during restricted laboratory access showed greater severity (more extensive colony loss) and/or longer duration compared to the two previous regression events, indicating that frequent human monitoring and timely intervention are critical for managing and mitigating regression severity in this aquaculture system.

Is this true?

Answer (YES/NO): YES